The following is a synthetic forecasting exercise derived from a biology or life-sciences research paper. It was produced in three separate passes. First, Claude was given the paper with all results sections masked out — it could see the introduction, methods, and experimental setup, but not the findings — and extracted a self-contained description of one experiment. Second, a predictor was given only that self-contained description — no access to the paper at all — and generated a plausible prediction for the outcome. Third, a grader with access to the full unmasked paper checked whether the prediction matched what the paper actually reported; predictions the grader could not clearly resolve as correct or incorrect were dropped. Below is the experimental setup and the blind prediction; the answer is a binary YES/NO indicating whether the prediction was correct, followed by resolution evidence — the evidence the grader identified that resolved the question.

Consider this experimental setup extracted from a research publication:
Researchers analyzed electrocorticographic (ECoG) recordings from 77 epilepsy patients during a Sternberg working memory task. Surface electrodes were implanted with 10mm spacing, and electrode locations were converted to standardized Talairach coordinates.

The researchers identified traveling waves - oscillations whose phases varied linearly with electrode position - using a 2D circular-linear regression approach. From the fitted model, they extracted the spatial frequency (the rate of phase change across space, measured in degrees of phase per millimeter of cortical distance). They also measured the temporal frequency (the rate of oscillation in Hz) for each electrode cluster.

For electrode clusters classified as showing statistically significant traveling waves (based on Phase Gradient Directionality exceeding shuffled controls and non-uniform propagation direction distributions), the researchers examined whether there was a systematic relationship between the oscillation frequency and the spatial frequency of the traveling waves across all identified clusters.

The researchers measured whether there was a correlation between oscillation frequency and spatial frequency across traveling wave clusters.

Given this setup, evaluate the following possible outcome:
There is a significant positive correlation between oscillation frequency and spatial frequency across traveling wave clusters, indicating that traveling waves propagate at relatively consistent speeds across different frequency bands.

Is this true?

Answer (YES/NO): NO